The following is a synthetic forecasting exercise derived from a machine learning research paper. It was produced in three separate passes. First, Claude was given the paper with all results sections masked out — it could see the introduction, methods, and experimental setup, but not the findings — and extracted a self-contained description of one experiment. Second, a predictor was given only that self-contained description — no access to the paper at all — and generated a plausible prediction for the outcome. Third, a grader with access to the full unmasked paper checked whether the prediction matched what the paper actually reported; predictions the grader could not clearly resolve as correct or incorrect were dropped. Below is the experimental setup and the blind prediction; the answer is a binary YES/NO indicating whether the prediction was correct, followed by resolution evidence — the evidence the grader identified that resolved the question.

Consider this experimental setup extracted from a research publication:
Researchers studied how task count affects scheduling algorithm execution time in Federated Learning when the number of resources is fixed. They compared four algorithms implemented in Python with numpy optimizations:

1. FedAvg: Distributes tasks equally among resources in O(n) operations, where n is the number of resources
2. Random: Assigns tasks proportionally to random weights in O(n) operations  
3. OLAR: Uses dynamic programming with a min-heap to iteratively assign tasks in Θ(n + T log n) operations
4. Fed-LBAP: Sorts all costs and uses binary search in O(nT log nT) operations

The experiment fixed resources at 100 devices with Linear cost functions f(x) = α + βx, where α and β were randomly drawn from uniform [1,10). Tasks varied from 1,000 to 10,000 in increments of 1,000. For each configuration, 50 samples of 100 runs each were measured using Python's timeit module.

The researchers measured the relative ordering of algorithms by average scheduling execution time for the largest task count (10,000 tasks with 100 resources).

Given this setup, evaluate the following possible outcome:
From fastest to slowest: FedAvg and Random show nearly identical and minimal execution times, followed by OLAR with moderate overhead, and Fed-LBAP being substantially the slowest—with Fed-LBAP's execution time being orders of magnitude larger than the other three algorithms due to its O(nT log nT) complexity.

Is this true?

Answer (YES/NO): NO